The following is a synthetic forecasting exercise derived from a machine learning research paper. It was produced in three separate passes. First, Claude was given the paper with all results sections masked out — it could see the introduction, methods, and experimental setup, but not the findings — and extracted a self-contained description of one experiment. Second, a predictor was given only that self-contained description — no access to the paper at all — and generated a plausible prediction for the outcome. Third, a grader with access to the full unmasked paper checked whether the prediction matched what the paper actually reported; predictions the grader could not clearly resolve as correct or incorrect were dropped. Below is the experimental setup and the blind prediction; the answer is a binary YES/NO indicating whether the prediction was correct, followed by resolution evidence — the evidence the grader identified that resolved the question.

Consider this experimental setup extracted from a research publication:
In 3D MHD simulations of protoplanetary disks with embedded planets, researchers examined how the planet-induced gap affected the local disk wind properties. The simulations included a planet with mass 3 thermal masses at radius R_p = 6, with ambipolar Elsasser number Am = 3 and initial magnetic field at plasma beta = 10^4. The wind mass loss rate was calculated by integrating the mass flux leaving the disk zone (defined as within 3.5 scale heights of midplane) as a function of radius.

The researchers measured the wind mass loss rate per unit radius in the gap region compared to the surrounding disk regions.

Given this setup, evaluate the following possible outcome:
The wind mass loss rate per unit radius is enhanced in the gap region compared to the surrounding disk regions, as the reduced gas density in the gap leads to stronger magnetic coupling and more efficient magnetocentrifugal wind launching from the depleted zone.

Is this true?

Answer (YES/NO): NO